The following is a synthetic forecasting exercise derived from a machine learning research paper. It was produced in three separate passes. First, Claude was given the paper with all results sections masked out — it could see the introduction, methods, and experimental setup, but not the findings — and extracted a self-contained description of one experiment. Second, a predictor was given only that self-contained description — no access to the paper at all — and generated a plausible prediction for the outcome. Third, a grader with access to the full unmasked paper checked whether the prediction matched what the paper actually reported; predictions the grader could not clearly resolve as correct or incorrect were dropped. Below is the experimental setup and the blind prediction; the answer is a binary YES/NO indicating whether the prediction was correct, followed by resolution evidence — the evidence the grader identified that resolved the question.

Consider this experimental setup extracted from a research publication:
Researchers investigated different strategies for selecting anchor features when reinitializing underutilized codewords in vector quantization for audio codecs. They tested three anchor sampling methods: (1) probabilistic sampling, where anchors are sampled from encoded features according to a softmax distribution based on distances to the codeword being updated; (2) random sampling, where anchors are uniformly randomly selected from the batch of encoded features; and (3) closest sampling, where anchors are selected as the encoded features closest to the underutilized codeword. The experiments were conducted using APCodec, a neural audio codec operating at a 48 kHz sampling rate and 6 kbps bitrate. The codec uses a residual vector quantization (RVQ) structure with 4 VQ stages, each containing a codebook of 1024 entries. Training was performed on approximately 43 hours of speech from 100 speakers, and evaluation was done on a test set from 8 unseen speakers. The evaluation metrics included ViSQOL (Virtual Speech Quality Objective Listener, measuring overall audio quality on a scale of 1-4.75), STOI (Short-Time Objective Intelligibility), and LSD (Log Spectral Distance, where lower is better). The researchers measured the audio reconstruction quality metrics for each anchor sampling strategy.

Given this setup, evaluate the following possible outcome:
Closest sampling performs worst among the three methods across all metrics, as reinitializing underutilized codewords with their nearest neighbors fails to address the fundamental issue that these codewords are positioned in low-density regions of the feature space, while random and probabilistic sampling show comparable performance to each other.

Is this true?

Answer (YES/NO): NO